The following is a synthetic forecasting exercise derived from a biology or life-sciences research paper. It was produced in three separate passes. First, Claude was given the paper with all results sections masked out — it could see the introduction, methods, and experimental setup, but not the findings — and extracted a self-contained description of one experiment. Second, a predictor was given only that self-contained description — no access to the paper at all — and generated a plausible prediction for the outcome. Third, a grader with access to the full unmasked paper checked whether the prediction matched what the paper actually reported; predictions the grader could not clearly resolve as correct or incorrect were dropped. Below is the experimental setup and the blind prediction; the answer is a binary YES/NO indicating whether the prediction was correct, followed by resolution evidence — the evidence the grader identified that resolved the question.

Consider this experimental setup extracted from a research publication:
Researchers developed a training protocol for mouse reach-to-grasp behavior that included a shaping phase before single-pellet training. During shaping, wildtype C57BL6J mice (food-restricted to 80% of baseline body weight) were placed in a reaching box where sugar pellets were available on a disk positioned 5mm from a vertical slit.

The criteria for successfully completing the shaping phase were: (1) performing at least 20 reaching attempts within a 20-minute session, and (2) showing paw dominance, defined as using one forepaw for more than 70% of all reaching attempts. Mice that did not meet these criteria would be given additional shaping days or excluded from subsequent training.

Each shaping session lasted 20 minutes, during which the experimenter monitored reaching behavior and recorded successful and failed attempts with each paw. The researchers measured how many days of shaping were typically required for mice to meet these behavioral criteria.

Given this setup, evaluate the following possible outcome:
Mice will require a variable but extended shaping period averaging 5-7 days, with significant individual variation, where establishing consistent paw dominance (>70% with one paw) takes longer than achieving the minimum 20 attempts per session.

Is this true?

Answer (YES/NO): NO